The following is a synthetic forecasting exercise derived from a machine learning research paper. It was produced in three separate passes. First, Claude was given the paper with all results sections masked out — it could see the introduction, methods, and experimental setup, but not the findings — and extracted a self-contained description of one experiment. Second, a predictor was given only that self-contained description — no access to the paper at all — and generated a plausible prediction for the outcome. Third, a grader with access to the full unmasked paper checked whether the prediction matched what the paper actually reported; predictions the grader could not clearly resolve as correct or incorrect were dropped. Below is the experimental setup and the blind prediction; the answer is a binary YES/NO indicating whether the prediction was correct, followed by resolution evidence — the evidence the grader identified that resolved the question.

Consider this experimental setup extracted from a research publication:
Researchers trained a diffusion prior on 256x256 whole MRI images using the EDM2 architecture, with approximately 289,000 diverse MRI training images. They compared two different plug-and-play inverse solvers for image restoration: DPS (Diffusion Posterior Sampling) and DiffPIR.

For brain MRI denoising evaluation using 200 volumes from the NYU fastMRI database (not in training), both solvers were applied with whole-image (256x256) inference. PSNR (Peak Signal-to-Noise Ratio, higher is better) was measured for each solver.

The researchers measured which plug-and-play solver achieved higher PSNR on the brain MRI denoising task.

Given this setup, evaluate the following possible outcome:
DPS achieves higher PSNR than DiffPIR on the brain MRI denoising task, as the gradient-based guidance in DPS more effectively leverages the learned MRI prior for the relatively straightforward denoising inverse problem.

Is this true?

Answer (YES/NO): NO